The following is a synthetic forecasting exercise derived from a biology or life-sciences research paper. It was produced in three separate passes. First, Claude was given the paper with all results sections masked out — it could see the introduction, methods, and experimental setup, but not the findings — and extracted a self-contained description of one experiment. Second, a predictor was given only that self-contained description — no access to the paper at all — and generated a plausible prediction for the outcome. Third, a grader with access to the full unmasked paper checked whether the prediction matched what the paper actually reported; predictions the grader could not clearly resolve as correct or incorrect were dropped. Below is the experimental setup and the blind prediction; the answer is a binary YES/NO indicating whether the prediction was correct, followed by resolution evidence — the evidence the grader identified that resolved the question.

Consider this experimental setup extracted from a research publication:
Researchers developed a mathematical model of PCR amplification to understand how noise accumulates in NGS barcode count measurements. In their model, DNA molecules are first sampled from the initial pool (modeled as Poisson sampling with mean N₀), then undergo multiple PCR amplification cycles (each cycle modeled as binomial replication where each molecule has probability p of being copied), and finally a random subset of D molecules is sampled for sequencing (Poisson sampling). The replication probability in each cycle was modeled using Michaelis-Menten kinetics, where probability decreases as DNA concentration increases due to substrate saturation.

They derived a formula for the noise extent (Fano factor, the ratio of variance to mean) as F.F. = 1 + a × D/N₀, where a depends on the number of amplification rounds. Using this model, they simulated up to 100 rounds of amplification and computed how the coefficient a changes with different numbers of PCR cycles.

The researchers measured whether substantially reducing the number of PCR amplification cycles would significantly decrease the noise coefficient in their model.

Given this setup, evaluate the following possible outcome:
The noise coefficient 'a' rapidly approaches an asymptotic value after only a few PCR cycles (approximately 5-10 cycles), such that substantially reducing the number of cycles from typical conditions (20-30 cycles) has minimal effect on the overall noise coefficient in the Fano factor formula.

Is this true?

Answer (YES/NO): NO